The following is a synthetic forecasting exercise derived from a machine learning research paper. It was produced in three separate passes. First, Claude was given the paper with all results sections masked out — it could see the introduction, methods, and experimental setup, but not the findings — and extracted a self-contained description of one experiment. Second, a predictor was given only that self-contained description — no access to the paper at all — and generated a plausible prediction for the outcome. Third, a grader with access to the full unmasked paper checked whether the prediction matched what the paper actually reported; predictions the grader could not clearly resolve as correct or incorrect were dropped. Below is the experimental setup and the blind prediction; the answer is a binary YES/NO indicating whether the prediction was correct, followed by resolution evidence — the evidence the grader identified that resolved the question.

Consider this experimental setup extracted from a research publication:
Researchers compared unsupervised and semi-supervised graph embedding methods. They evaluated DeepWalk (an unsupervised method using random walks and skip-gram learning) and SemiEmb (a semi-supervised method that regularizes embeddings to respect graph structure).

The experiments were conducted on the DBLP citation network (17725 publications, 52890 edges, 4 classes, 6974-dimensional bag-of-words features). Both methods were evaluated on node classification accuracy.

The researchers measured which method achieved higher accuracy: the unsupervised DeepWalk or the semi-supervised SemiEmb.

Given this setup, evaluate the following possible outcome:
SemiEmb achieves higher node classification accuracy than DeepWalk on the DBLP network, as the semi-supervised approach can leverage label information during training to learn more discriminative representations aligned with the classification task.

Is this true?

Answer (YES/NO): YES